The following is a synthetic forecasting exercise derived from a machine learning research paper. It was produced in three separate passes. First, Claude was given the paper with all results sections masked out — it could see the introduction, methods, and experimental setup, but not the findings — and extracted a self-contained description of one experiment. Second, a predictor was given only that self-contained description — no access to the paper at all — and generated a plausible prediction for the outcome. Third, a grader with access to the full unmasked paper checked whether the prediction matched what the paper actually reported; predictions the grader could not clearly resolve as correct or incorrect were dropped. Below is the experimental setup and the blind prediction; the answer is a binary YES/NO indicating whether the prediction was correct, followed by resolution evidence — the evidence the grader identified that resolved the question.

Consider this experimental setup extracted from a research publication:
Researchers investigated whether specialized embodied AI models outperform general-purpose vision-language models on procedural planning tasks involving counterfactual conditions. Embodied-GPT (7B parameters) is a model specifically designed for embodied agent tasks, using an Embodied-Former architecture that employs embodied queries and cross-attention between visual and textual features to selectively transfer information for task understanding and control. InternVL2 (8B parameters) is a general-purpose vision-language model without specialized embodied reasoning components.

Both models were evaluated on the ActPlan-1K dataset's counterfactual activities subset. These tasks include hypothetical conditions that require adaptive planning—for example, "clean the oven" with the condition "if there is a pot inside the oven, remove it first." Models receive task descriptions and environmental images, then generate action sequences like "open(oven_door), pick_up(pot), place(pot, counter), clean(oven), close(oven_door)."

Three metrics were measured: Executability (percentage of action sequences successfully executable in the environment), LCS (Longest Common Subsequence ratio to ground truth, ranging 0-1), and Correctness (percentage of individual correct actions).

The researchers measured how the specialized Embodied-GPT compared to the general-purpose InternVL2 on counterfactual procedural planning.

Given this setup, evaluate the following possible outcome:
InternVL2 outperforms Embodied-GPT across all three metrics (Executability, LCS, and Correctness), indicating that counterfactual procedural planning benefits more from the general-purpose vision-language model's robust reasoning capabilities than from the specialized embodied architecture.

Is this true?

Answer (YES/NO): YES